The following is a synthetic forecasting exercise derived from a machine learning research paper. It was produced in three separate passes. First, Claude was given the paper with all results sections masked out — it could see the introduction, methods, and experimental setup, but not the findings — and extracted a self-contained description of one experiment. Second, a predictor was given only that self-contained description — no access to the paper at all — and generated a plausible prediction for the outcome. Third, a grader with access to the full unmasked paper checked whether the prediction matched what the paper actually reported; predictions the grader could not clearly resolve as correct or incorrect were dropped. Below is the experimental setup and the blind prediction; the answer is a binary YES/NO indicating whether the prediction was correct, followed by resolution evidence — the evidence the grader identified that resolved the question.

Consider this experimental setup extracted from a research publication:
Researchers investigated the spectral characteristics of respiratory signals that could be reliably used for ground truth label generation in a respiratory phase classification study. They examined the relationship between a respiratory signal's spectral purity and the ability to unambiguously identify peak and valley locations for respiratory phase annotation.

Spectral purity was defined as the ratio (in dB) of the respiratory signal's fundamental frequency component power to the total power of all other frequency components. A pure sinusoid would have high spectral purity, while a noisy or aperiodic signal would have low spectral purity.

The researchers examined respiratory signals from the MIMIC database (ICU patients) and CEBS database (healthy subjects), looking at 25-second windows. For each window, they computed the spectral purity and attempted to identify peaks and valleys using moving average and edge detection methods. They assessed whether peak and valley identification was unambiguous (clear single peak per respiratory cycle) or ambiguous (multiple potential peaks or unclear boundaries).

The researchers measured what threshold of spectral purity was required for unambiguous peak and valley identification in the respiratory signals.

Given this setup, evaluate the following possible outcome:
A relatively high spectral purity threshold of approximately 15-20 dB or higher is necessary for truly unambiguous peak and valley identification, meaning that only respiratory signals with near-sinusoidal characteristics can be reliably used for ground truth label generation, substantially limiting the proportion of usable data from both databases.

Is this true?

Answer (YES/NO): NO